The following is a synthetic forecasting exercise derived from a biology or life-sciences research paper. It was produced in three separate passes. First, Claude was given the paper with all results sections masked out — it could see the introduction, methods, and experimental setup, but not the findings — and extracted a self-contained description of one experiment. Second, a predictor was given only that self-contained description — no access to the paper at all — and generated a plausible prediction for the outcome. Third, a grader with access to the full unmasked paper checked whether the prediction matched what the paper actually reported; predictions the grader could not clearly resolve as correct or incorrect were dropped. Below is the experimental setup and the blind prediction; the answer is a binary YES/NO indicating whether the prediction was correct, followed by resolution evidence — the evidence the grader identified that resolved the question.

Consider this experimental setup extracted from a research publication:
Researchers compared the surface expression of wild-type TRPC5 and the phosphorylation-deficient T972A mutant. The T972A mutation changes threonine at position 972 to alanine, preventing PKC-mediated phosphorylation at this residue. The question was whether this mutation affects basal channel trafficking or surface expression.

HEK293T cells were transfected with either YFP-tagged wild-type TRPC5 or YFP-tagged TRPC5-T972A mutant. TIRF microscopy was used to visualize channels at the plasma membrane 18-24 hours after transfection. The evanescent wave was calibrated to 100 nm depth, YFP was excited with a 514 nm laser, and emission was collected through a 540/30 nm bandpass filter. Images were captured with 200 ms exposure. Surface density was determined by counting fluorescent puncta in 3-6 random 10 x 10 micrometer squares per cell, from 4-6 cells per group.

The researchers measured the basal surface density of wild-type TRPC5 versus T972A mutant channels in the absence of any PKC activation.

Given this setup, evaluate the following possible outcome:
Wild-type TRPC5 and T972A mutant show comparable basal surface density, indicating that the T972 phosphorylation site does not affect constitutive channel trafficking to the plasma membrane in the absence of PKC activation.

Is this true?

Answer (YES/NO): YES